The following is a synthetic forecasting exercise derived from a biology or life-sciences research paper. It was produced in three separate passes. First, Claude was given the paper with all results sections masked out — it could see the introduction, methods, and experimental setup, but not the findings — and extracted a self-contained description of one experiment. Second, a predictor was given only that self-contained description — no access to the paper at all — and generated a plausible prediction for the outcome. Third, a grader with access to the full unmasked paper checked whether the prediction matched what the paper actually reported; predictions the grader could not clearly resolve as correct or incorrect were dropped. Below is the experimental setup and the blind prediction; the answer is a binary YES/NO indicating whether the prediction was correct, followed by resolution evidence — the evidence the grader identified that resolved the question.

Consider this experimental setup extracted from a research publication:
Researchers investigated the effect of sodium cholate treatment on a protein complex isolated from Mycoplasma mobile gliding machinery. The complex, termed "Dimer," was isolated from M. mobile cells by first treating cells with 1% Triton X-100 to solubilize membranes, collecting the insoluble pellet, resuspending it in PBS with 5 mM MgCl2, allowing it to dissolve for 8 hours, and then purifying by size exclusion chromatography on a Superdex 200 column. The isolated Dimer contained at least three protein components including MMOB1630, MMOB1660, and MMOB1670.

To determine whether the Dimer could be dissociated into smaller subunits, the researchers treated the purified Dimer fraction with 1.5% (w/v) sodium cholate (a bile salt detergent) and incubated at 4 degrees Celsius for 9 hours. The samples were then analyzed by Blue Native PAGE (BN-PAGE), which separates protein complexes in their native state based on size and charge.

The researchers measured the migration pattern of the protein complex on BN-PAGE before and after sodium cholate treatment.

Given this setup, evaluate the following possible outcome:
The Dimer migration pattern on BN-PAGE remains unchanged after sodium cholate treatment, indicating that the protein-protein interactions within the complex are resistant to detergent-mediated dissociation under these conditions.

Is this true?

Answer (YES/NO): NO